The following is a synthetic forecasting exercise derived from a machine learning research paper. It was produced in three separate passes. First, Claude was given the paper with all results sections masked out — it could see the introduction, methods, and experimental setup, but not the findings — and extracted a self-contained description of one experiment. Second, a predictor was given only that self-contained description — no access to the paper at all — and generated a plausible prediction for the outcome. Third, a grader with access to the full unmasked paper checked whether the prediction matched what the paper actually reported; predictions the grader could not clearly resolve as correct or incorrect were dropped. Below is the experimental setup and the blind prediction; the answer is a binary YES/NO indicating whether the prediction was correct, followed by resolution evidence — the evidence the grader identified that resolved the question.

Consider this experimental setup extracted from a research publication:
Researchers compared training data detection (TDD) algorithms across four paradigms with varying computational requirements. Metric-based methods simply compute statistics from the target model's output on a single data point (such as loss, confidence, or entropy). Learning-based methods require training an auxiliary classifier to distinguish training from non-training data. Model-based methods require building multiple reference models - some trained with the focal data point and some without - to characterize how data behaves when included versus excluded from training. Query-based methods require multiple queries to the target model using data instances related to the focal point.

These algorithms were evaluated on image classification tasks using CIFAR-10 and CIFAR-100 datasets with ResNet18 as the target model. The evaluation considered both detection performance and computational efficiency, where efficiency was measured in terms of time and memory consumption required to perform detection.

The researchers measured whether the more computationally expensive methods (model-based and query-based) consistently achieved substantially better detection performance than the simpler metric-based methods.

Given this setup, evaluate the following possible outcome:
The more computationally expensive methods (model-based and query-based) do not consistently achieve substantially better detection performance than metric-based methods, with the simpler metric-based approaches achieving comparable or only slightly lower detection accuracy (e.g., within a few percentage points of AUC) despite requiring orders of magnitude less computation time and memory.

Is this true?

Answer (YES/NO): NO